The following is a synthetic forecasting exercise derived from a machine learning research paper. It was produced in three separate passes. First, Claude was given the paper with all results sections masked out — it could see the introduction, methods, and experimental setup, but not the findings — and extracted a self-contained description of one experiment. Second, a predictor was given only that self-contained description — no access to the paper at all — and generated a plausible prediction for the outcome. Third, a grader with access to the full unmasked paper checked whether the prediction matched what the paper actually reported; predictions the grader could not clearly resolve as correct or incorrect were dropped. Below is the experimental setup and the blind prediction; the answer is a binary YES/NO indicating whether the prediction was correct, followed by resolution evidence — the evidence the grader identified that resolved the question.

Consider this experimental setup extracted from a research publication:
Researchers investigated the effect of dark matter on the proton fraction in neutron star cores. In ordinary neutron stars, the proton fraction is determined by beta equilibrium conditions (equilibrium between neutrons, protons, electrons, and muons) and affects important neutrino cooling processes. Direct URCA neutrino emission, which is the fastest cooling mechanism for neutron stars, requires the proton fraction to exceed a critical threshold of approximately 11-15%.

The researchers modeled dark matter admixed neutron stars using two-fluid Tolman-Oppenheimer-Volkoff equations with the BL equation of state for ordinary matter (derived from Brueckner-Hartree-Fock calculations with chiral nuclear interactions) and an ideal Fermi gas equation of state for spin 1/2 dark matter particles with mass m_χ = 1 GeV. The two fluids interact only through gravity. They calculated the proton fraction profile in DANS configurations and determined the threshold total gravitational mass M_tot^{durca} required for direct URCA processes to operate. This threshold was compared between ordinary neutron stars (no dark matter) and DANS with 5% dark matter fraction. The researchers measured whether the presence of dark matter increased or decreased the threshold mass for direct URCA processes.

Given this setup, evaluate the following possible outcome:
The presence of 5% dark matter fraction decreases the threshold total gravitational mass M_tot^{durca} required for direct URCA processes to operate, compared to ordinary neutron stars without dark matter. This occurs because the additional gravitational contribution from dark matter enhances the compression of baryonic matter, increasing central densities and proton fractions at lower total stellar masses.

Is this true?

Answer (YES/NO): YES